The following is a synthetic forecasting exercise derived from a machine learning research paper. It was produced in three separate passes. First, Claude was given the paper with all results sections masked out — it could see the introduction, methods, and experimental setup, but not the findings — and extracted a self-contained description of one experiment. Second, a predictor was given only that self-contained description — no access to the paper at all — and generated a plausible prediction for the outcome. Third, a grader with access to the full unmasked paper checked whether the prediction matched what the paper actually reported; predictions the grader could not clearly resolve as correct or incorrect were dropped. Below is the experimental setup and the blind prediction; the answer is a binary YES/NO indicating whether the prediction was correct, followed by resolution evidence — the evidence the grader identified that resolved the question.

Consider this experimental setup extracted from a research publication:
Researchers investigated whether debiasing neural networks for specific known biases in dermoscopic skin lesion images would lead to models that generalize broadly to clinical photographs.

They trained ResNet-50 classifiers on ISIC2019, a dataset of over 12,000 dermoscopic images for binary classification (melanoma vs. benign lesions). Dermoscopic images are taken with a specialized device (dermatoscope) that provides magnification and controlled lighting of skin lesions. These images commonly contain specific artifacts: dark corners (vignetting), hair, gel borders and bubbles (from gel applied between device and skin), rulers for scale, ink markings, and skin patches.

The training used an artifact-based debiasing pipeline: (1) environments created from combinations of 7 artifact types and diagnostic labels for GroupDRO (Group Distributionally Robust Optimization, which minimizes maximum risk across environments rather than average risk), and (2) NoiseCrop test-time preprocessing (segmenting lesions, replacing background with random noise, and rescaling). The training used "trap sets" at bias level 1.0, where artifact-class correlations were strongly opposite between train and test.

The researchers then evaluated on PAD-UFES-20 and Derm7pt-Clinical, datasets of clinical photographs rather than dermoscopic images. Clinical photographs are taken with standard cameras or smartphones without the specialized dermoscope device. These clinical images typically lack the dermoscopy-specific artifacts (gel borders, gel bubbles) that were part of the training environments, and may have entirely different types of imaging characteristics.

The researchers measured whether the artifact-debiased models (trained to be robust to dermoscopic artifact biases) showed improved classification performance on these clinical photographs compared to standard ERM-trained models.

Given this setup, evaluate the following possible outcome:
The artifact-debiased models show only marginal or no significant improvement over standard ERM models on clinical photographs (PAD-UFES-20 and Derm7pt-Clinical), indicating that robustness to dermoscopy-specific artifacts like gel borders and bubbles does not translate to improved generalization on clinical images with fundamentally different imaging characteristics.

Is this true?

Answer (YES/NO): NO